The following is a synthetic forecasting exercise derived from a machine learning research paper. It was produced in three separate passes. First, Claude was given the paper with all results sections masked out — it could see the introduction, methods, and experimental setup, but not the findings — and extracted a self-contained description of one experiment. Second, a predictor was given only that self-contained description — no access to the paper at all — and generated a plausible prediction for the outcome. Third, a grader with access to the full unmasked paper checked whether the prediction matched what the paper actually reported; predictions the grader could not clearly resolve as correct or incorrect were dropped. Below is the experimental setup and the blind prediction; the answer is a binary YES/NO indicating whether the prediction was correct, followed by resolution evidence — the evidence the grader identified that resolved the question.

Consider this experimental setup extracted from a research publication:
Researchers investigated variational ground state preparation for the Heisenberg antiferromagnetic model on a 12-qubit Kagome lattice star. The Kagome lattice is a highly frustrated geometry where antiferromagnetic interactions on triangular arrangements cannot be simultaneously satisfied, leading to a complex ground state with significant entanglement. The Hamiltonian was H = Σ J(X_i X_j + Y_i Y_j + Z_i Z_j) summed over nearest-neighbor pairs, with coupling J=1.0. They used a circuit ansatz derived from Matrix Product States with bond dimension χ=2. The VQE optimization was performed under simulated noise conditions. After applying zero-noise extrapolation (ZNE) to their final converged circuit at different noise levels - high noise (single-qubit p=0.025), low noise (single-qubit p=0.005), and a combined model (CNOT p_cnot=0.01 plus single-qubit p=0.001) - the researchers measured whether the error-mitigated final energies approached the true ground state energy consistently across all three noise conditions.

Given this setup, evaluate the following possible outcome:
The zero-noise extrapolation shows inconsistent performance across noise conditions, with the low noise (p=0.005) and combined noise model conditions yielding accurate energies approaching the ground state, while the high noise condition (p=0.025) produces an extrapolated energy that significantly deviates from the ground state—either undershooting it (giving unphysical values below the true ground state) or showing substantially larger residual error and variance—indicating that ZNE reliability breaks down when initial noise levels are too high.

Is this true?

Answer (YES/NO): NO